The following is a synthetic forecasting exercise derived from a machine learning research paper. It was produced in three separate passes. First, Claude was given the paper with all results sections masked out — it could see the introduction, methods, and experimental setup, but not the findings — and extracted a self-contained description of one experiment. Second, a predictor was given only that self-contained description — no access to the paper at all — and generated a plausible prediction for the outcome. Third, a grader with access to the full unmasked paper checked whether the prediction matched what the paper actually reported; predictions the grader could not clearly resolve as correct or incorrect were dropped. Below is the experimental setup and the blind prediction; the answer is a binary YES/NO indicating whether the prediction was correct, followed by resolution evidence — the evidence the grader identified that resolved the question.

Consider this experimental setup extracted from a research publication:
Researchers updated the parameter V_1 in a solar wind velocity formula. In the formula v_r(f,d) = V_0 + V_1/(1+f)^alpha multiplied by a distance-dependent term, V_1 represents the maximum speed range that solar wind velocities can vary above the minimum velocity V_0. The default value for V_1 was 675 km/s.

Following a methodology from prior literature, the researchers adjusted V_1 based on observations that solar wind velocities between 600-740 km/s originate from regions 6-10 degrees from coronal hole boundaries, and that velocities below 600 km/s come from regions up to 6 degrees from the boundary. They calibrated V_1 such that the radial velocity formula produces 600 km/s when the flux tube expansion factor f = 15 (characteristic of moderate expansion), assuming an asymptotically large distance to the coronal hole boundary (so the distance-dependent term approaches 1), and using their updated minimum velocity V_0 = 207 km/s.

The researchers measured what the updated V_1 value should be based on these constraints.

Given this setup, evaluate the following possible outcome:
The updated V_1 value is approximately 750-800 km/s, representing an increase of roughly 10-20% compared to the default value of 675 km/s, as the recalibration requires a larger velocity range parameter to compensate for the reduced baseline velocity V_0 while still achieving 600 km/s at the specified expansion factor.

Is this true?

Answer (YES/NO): NO